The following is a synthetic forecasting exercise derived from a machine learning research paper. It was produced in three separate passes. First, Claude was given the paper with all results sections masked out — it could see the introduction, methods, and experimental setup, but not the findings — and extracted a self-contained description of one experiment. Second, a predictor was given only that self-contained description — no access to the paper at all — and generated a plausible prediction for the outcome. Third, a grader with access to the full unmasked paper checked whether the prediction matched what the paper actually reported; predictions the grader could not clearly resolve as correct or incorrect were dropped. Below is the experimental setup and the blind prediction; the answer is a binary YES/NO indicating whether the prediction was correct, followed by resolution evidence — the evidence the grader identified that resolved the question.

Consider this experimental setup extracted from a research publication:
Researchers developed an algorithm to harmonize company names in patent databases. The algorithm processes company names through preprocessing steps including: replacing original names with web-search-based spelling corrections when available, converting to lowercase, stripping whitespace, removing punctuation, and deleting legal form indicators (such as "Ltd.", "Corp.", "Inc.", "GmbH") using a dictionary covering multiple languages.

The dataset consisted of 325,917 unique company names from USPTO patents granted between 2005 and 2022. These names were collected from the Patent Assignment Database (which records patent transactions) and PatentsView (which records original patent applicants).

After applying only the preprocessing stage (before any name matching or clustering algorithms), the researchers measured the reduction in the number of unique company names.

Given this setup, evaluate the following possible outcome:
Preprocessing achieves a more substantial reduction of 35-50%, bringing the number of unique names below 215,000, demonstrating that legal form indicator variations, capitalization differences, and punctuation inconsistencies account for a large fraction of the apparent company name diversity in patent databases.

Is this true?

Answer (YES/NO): NO